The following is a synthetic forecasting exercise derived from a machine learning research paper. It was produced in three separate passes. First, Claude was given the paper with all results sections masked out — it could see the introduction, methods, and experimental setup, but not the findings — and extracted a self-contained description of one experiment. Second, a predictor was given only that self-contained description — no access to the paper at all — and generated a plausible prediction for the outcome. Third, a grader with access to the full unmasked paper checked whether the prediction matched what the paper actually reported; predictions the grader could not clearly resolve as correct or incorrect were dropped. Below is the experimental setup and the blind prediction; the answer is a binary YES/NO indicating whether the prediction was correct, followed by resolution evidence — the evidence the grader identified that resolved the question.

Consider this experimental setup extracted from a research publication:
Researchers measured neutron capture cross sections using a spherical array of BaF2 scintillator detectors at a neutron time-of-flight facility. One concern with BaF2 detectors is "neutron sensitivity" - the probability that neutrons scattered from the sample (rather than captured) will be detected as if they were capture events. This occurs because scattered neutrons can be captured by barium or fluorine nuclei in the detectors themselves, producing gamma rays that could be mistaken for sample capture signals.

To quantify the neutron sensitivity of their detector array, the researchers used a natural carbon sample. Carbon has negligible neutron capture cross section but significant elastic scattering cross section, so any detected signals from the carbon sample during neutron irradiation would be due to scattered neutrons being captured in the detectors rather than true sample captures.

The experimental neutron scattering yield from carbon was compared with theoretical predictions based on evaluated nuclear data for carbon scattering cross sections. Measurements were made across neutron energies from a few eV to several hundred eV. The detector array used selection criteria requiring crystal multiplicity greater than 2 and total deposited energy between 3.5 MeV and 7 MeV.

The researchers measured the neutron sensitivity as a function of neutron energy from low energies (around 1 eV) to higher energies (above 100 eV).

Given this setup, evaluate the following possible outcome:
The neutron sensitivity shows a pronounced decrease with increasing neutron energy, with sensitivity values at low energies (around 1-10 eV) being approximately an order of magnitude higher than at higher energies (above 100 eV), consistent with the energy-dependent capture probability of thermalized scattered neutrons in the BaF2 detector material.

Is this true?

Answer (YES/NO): NO